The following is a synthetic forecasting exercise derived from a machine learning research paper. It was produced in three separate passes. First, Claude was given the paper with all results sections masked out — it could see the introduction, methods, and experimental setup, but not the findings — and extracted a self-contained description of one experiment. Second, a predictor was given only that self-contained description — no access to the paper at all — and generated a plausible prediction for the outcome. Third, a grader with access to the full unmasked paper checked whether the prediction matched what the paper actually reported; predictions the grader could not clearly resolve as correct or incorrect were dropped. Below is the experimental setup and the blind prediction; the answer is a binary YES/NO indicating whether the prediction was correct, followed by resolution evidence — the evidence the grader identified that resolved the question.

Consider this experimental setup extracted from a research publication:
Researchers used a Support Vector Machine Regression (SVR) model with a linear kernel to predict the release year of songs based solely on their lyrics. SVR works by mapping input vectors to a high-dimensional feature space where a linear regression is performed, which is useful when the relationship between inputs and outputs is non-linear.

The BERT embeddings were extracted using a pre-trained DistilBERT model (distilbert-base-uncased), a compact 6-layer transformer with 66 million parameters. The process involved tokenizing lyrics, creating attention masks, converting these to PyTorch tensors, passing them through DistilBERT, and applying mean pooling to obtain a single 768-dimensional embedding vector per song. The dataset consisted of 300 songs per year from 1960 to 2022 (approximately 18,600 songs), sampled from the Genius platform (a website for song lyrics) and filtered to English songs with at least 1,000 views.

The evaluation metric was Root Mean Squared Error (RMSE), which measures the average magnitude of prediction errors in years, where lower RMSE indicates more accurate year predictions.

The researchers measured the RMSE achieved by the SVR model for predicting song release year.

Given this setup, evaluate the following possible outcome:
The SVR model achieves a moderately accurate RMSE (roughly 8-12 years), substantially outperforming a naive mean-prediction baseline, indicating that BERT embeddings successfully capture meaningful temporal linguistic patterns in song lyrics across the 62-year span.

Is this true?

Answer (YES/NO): NO